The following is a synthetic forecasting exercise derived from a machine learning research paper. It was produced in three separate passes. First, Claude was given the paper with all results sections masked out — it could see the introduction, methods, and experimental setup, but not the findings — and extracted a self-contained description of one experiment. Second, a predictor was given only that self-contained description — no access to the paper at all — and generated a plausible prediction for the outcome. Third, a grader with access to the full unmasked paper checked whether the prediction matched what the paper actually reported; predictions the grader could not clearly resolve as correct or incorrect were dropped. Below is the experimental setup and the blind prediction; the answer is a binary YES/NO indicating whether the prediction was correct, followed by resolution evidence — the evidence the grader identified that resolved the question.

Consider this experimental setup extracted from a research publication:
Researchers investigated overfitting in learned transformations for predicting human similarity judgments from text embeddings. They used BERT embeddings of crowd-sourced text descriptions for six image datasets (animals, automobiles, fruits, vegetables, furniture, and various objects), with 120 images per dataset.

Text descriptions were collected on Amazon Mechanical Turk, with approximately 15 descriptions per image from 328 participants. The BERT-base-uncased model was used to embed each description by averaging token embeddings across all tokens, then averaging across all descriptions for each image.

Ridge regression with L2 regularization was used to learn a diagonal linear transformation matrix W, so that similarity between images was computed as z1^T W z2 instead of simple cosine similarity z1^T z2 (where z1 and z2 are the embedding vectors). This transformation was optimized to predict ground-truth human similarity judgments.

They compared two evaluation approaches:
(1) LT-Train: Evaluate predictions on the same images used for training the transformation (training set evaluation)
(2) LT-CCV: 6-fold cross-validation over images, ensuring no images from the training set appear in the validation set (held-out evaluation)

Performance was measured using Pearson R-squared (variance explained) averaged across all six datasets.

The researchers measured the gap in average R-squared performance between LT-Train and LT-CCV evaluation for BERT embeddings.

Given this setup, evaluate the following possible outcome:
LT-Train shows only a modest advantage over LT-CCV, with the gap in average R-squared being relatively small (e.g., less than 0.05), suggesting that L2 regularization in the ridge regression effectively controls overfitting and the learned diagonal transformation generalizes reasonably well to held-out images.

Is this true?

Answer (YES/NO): NO